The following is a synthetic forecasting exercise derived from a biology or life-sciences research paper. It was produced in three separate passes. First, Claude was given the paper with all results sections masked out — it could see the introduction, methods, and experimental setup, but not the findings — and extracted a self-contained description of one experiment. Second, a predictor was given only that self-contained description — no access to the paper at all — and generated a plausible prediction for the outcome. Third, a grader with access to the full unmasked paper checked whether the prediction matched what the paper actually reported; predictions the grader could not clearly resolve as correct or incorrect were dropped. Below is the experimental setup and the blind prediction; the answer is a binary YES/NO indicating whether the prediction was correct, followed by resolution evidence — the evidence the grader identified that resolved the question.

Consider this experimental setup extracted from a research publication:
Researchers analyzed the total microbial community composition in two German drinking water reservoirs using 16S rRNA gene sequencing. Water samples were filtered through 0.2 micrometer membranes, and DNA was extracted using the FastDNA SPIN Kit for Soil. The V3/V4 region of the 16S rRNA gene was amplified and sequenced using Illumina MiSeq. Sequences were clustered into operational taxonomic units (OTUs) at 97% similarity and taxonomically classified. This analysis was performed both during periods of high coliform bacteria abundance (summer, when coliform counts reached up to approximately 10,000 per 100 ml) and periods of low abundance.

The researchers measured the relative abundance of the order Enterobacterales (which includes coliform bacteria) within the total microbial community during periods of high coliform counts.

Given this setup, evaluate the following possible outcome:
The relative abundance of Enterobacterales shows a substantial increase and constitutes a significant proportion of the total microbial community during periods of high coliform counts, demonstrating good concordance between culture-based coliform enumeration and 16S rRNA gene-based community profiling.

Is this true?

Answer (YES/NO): NO